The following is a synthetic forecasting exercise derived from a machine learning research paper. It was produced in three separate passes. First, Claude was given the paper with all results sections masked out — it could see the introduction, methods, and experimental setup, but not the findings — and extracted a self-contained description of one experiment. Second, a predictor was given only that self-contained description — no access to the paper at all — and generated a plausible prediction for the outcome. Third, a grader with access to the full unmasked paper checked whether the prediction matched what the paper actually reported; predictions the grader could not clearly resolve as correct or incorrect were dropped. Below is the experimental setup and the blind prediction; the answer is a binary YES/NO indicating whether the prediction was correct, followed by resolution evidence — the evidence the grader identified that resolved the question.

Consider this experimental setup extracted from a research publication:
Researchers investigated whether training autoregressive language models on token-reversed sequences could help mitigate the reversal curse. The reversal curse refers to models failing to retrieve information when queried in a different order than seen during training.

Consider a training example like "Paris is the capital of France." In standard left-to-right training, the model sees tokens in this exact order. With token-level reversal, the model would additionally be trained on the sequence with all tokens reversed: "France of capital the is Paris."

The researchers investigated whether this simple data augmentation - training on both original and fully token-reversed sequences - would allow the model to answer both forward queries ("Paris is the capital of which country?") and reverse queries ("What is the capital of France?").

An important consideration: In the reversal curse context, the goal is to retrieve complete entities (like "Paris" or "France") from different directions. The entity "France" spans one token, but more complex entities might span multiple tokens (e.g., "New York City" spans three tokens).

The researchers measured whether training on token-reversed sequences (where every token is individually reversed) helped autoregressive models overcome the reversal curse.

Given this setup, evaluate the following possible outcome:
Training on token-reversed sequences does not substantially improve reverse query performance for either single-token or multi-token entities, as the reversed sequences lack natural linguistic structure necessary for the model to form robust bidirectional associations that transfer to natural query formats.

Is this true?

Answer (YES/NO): YES